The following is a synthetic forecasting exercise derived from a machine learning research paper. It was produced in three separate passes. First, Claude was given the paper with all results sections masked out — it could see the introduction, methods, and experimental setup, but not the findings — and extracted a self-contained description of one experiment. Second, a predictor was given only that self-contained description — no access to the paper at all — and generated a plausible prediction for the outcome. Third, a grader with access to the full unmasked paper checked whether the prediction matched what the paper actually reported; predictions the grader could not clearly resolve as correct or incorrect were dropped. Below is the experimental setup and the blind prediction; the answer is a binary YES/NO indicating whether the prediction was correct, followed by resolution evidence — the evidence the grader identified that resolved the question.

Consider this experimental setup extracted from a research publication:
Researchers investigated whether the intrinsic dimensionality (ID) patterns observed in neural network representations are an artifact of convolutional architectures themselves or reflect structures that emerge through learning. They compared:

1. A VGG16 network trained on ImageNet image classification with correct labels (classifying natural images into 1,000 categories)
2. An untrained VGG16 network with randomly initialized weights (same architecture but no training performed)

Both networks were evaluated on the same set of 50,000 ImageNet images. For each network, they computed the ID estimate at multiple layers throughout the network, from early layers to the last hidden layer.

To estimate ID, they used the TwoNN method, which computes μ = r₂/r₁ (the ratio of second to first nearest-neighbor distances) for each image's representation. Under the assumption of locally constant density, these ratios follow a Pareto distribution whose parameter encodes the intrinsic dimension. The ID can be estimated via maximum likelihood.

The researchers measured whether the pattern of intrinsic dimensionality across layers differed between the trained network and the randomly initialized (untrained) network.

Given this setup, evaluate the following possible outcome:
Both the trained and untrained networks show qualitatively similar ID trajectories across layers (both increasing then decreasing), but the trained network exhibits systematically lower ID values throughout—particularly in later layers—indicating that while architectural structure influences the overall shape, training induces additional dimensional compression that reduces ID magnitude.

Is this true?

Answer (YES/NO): NO